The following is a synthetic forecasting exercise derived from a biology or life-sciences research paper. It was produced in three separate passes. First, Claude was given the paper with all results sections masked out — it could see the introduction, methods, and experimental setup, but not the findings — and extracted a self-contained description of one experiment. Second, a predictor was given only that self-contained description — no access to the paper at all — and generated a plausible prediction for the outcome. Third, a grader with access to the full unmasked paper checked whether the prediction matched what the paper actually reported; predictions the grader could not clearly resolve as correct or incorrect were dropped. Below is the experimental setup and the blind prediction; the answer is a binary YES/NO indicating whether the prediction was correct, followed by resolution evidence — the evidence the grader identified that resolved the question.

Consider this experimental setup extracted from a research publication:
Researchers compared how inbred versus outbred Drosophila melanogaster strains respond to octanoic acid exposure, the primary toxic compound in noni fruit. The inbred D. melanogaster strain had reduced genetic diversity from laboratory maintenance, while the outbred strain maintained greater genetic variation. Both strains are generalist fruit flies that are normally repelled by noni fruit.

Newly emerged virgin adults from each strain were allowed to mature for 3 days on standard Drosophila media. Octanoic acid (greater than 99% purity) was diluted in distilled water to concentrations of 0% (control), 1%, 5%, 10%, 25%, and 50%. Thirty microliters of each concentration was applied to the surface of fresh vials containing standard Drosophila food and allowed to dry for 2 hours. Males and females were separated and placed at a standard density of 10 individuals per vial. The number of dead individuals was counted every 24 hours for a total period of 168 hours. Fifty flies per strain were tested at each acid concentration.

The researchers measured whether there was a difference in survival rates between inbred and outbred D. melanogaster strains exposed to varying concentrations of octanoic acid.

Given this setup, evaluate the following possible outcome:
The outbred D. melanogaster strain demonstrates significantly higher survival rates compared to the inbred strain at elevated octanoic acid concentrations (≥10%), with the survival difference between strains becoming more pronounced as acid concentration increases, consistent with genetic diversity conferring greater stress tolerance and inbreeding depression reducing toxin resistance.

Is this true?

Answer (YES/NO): YES